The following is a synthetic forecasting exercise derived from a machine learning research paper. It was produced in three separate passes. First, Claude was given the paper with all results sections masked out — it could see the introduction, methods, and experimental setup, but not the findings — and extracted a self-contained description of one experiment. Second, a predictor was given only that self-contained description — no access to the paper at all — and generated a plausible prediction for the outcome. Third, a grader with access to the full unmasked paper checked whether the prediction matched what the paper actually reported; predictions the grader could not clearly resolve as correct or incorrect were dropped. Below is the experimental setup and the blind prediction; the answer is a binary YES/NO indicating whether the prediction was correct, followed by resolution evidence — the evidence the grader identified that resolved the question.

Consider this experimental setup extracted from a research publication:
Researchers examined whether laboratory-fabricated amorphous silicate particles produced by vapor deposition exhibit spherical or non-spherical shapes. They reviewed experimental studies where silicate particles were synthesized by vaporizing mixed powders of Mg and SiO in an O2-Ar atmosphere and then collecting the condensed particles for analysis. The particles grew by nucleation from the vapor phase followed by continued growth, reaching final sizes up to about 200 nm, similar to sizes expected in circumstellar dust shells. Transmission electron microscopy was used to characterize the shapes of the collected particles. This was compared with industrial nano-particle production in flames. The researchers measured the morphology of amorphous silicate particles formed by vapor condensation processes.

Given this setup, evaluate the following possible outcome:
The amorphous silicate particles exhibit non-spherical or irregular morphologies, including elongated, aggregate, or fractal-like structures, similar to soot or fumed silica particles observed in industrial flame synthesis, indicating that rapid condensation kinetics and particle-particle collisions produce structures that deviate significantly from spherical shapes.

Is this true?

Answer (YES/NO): NO